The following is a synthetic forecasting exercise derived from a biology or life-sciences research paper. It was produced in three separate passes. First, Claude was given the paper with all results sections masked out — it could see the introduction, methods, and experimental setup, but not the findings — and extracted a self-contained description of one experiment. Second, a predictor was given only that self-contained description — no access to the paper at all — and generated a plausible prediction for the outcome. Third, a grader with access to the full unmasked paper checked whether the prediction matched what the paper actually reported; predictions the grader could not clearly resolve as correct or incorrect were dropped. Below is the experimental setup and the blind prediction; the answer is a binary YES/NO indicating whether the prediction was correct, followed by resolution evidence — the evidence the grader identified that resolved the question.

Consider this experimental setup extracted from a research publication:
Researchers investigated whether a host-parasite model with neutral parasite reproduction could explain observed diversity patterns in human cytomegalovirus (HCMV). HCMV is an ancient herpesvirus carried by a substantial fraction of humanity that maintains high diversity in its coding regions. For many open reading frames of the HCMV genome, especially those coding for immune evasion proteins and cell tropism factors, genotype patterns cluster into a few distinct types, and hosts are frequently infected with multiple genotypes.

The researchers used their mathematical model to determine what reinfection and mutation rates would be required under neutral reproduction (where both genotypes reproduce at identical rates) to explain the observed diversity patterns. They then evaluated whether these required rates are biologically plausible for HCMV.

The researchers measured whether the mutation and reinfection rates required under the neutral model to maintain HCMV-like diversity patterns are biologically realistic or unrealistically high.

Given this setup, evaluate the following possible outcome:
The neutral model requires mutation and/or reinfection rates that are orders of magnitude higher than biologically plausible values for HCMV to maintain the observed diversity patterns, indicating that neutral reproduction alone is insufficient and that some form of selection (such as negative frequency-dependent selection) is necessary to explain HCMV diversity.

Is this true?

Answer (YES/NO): YES